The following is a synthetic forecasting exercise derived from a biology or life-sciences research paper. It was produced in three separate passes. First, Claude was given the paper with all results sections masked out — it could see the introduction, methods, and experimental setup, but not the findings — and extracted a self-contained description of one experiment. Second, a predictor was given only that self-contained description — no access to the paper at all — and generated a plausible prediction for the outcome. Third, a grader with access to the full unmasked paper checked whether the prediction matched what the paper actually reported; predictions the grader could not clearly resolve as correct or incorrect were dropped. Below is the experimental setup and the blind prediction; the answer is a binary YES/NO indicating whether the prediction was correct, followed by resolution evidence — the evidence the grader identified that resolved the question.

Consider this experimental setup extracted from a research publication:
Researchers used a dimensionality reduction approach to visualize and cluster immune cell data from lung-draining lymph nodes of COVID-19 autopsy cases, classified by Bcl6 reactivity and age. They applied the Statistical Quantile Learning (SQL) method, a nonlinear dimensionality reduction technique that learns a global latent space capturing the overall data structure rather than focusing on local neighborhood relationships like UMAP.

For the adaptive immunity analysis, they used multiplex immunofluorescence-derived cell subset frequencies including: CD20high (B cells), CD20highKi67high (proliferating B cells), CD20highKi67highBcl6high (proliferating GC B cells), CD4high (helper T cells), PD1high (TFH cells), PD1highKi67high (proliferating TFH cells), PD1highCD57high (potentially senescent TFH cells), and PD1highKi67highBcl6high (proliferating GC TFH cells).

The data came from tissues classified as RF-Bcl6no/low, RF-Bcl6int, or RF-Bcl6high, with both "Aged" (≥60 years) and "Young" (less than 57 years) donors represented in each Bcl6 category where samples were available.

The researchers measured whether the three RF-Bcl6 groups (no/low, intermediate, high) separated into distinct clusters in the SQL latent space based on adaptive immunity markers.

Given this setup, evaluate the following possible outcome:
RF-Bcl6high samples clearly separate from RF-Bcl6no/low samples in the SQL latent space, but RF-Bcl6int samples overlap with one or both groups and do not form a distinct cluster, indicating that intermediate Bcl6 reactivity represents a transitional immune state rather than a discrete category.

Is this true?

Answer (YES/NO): YES